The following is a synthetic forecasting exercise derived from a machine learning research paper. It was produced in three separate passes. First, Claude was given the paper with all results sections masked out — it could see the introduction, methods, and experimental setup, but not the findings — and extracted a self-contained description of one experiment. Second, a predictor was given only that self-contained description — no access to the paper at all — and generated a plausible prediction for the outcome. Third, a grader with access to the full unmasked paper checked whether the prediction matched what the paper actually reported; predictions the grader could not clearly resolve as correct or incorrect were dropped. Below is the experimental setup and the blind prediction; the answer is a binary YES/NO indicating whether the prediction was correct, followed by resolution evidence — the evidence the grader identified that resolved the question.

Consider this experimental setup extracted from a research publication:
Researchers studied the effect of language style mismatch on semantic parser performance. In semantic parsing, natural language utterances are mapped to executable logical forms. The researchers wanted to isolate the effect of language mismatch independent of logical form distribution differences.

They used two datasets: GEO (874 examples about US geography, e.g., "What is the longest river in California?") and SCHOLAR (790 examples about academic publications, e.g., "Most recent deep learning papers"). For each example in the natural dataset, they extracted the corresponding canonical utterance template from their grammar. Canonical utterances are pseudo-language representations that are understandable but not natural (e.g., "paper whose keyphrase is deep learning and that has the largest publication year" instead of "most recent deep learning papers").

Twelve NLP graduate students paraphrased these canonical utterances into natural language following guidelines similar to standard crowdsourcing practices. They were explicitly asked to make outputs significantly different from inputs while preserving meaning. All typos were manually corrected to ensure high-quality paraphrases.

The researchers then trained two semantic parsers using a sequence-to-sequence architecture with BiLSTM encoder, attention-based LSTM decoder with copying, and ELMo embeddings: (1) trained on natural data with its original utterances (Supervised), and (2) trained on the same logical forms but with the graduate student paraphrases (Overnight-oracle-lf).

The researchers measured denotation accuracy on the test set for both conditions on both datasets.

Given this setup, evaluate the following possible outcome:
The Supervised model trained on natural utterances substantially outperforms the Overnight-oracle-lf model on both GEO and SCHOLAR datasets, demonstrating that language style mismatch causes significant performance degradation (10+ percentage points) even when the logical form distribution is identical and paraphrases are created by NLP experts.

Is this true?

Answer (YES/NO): NO